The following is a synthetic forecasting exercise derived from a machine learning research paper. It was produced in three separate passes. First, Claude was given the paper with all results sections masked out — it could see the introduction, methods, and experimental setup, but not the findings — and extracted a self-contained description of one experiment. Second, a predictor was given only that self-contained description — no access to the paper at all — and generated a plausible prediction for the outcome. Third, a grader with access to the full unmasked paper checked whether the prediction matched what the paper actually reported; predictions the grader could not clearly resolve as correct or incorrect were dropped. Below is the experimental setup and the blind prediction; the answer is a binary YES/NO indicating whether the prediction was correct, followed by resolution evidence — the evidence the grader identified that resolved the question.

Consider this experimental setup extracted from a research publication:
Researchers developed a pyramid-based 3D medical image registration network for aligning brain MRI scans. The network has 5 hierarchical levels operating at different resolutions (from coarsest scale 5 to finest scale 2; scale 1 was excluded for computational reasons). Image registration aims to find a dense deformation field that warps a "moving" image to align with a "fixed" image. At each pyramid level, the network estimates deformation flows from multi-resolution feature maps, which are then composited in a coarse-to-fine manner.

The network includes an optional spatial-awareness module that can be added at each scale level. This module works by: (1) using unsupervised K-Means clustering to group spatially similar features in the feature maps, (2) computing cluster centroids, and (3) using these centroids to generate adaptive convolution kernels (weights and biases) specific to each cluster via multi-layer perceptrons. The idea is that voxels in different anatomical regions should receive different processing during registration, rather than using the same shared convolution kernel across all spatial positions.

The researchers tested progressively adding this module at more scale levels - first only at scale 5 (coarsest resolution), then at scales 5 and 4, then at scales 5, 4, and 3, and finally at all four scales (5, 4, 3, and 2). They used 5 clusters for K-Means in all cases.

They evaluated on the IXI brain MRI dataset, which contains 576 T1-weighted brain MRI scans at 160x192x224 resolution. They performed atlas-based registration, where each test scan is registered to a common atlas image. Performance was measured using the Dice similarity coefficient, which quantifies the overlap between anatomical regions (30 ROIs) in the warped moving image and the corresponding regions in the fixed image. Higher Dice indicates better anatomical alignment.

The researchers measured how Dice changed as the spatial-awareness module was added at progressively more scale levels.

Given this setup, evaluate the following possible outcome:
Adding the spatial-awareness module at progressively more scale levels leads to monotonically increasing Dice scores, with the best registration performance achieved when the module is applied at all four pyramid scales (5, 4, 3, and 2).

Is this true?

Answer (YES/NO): NO